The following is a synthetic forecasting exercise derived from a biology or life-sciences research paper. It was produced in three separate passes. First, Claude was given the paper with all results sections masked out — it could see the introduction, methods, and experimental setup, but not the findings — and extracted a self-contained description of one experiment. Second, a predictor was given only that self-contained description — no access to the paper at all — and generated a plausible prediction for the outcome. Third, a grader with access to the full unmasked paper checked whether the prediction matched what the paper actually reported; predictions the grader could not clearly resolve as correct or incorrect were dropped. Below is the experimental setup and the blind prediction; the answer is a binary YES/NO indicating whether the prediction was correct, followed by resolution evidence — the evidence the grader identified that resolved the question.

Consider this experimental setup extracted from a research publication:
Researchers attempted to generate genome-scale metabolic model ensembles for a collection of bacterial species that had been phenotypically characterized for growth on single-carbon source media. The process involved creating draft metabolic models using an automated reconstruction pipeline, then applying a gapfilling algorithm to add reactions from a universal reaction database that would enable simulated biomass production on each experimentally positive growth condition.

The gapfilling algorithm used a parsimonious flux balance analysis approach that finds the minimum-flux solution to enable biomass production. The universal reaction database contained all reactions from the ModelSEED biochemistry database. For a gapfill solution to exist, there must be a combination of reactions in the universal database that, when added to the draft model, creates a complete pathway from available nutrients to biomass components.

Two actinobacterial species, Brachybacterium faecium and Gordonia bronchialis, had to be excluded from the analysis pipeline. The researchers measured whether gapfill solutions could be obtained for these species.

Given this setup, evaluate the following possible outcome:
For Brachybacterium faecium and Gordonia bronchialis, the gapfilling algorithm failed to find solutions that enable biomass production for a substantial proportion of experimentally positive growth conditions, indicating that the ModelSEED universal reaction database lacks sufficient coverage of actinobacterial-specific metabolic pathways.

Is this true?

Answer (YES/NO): NO